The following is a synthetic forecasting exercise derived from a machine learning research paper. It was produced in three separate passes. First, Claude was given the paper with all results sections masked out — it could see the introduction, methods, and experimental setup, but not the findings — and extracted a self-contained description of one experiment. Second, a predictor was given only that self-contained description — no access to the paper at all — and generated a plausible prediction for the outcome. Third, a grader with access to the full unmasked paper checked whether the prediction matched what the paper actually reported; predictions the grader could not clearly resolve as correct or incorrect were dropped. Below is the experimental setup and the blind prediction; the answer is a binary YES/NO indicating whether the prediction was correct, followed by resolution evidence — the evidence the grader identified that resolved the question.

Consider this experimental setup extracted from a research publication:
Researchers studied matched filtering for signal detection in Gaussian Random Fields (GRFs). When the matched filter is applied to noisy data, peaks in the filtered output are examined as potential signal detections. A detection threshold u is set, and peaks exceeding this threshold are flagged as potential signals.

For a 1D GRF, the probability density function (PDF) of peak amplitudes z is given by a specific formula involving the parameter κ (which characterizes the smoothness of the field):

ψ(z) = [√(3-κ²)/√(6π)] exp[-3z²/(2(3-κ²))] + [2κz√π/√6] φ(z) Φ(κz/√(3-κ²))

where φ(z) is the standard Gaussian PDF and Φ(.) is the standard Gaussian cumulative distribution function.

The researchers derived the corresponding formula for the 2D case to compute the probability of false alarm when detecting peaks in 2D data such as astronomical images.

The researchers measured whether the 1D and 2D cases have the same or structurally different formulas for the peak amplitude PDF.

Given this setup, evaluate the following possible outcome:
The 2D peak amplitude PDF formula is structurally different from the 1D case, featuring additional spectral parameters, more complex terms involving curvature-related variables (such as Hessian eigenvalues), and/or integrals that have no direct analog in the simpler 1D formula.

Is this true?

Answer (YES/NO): NO